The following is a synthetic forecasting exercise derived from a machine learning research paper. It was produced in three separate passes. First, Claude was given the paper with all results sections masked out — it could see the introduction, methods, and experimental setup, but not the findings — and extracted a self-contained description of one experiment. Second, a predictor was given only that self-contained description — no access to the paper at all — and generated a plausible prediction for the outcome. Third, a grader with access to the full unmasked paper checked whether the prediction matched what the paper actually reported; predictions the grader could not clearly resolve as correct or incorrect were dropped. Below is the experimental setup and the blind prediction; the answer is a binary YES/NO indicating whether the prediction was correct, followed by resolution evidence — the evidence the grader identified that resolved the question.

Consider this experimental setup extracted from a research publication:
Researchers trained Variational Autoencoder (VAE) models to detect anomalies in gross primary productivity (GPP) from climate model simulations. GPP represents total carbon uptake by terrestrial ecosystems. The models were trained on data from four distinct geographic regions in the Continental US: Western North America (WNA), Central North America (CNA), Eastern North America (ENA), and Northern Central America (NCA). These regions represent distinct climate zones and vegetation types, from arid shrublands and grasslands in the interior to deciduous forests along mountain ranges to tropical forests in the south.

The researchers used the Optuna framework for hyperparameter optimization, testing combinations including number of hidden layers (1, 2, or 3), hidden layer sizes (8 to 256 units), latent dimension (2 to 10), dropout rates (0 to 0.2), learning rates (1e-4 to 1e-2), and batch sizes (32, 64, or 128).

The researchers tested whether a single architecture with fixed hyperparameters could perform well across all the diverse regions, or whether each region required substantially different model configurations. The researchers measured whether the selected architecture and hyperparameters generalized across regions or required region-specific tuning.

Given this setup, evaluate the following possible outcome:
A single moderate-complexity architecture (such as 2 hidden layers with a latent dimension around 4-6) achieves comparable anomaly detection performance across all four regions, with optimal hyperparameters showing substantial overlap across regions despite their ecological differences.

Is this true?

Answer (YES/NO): NO